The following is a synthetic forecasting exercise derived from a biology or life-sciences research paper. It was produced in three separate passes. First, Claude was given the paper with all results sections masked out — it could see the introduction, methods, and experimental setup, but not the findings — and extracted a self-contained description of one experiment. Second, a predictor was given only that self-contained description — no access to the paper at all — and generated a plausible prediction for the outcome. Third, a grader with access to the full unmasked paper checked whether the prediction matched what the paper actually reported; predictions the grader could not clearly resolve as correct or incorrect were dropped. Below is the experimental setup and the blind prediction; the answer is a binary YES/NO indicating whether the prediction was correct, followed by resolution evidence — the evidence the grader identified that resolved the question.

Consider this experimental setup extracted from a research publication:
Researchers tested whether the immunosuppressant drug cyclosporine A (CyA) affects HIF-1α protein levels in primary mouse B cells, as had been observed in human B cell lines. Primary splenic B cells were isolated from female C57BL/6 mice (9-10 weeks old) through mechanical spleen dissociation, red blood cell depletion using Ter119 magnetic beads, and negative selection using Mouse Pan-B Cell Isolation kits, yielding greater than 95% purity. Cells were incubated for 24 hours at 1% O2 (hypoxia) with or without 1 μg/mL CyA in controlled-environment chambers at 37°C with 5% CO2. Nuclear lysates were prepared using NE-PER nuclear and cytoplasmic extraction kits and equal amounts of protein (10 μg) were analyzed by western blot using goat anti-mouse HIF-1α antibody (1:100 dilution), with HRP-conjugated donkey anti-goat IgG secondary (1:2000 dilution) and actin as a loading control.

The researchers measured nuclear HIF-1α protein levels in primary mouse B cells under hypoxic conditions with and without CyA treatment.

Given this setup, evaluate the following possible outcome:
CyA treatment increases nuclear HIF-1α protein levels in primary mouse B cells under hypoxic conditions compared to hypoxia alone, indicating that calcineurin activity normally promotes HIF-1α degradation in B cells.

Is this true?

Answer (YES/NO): NO